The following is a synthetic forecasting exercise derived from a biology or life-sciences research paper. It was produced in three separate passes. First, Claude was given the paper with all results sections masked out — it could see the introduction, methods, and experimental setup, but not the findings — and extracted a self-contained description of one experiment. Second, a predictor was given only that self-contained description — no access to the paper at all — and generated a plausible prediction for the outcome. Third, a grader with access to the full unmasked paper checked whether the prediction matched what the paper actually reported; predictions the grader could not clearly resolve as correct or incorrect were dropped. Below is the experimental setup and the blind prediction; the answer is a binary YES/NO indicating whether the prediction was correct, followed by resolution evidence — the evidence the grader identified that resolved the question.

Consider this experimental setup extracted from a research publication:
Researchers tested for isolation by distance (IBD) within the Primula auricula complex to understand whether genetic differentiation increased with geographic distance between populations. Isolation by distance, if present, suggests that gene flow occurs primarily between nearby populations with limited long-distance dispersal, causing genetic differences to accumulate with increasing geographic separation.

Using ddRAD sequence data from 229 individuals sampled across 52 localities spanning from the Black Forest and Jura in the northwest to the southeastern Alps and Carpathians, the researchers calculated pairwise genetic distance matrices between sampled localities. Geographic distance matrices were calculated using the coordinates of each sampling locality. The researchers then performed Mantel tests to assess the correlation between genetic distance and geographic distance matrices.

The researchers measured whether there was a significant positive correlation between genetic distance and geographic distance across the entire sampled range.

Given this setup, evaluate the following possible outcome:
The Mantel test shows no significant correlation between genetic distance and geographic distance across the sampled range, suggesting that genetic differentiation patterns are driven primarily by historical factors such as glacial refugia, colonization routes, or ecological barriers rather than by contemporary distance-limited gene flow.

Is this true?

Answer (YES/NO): NO